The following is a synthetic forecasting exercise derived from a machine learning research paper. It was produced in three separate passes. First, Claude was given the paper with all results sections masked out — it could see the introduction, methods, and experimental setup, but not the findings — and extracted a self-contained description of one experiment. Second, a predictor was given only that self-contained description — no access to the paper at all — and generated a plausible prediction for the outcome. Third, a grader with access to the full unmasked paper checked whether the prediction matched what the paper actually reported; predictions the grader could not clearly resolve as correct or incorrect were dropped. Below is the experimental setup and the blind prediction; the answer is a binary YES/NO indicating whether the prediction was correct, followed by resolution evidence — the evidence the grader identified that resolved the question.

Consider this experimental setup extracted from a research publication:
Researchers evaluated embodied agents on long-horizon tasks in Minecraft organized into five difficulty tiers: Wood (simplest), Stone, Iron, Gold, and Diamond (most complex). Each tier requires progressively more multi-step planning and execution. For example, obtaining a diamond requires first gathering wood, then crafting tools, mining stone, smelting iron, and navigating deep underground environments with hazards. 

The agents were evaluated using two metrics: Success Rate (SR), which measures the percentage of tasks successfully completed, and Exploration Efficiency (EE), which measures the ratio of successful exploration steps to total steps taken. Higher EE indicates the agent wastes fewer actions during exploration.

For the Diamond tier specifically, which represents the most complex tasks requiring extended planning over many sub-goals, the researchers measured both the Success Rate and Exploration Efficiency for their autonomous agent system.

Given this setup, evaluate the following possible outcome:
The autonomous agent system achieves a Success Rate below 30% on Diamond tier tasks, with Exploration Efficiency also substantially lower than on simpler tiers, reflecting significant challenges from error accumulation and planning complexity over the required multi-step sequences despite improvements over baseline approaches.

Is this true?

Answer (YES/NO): YES